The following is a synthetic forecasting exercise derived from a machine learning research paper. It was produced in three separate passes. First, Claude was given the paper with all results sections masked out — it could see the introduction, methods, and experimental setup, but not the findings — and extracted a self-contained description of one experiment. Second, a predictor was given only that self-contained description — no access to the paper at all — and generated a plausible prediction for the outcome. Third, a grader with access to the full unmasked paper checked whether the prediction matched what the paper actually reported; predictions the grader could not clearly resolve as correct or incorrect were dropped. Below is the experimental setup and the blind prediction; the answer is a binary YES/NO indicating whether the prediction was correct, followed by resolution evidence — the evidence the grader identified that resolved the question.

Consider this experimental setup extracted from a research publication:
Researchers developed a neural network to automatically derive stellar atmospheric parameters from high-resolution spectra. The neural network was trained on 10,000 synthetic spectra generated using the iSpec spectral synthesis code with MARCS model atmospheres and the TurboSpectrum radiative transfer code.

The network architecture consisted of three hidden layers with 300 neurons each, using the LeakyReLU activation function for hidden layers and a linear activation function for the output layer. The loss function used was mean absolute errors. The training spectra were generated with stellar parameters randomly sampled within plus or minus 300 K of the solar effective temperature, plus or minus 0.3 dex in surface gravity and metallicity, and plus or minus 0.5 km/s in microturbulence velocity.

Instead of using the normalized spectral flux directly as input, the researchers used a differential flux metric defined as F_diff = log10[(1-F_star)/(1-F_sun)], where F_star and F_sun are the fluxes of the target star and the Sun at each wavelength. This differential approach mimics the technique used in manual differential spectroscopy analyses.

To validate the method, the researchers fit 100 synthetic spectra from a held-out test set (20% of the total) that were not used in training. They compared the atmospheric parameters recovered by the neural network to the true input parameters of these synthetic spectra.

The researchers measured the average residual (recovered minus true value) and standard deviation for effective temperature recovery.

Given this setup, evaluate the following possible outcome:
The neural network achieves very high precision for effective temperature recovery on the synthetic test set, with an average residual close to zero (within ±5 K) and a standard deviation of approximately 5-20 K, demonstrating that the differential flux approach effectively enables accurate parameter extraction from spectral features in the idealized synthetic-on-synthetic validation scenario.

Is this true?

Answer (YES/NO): NO